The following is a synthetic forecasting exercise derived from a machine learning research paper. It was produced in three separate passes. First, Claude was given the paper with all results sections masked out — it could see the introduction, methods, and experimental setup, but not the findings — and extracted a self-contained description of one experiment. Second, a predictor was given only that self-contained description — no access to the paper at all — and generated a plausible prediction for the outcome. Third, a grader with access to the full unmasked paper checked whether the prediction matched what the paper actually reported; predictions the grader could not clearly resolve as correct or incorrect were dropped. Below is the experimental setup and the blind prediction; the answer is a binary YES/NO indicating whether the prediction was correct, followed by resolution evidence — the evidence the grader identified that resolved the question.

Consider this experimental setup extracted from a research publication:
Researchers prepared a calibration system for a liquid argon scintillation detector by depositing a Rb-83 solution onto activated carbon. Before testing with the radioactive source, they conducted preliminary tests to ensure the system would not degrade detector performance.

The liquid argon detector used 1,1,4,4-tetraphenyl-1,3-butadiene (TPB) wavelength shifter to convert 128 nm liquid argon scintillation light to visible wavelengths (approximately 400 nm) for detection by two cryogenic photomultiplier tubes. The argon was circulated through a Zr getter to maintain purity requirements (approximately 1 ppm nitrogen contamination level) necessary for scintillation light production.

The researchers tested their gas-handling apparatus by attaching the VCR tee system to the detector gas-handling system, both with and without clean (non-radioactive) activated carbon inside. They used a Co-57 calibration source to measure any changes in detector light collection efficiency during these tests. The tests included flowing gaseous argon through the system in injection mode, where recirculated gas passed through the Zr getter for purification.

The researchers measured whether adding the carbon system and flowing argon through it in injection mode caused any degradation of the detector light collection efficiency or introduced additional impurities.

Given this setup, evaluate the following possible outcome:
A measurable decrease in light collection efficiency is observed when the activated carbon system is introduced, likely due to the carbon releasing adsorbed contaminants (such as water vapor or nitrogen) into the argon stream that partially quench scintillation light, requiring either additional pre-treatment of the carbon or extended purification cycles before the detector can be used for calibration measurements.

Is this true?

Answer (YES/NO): NO